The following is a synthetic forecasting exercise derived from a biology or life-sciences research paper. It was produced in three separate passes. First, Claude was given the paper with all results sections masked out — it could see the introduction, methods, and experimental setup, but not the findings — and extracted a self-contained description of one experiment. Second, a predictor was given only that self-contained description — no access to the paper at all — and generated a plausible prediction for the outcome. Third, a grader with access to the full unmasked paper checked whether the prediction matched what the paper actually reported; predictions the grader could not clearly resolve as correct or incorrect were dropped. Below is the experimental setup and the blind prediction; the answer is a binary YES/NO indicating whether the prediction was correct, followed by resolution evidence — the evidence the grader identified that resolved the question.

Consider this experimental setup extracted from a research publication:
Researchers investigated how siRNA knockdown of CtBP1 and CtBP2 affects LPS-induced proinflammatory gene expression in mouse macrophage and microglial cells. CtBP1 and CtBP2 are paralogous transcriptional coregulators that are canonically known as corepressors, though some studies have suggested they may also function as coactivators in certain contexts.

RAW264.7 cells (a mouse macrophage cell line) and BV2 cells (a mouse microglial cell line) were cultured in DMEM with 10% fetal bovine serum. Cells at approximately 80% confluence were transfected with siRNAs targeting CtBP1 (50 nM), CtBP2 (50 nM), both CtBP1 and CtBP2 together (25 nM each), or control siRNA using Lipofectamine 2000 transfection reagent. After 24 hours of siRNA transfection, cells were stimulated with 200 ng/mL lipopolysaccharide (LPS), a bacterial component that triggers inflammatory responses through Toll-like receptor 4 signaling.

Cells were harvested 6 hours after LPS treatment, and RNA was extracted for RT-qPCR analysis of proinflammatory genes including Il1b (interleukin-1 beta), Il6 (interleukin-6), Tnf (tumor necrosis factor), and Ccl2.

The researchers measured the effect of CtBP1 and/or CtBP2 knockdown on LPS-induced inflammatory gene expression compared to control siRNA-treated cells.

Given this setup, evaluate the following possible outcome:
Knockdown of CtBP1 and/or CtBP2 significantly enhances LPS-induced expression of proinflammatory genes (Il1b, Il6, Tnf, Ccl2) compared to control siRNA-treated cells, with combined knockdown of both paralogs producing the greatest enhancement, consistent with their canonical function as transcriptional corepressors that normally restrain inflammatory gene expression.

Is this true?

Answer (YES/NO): NO